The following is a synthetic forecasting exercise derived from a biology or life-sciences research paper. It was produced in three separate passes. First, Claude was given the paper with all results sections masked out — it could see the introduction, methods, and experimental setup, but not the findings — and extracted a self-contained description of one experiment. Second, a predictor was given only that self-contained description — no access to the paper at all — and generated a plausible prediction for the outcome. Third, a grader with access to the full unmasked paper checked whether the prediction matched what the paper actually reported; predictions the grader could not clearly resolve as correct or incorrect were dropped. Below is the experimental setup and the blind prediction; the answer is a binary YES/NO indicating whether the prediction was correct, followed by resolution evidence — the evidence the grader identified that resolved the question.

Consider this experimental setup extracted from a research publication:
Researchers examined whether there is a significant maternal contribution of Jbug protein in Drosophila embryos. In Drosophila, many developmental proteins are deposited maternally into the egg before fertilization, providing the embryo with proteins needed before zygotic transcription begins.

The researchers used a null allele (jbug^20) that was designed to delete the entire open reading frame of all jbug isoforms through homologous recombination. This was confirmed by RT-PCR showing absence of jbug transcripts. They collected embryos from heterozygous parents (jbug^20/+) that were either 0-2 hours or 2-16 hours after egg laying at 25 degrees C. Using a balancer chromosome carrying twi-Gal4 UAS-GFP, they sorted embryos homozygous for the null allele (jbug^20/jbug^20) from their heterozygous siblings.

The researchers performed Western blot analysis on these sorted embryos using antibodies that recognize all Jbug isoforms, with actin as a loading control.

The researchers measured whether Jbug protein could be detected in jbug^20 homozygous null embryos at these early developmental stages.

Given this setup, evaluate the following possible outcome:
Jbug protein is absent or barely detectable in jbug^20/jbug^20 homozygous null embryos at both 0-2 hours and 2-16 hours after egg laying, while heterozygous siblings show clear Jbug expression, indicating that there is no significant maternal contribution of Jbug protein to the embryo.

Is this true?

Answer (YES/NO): NO